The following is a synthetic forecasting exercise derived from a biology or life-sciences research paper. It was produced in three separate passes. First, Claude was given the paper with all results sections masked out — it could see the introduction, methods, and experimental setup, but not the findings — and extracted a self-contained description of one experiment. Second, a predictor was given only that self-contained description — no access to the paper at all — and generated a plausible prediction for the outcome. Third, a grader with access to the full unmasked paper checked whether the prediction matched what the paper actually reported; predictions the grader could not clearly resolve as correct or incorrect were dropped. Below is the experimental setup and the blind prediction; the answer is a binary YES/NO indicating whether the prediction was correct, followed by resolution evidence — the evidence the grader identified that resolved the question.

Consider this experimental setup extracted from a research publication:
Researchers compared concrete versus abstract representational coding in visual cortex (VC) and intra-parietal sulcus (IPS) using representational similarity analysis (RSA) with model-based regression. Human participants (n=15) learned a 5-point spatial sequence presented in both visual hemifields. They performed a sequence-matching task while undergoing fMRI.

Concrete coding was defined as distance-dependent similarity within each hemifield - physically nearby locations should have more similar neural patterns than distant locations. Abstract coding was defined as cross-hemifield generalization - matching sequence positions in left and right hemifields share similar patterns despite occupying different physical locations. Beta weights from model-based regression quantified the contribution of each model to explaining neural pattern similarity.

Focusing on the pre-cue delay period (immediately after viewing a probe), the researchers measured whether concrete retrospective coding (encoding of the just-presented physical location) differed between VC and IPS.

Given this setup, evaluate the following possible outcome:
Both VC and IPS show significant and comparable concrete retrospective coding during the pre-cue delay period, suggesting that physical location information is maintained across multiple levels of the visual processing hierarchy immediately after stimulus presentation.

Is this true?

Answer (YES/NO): YES